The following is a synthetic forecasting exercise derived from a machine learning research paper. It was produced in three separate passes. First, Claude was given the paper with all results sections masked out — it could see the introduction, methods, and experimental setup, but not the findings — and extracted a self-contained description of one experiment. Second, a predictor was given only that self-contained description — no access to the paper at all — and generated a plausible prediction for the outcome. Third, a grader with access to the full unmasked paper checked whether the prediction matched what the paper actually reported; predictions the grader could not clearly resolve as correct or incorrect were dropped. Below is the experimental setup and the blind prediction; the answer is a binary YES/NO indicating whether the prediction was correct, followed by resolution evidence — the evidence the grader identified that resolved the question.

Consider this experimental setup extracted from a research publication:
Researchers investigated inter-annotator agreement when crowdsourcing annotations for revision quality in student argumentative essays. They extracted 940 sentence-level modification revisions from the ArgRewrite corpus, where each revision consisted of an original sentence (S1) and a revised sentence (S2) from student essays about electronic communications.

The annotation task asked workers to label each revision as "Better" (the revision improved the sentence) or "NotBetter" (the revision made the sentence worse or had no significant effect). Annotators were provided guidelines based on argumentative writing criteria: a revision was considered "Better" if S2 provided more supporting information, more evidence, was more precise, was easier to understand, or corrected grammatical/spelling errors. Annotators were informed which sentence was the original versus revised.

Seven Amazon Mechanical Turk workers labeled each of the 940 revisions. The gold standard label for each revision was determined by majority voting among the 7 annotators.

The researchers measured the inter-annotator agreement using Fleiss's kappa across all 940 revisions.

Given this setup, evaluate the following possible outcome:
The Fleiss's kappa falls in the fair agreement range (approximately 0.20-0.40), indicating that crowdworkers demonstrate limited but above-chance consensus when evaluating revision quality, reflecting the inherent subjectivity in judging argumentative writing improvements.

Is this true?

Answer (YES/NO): NO